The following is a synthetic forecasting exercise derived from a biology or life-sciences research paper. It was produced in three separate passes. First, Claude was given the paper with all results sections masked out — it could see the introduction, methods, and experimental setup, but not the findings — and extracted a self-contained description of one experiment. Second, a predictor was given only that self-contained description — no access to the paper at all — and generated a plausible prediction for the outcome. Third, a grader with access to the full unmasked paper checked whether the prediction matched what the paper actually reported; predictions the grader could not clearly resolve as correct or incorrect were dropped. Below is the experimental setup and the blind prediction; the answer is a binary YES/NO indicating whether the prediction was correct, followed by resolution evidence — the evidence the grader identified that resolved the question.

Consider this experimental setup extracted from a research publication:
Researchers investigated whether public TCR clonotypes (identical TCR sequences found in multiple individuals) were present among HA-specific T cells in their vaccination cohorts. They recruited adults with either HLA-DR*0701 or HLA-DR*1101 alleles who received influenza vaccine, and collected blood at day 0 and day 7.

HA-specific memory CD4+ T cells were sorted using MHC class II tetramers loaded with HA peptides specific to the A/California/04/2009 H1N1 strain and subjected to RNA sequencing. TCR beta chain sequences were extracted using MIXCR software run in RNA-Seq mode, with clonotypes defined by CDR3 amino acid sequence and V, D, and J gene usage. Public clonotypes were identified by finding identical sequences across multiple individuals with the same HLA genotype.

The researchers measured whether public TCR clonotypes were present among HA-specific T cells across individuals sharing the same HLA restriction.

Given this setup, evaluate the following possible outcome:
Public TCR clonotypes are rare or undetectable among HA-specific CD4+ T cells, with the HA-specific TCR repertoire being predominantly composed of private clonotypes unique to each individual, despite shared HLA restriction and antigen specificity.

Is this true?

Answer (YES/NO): NO